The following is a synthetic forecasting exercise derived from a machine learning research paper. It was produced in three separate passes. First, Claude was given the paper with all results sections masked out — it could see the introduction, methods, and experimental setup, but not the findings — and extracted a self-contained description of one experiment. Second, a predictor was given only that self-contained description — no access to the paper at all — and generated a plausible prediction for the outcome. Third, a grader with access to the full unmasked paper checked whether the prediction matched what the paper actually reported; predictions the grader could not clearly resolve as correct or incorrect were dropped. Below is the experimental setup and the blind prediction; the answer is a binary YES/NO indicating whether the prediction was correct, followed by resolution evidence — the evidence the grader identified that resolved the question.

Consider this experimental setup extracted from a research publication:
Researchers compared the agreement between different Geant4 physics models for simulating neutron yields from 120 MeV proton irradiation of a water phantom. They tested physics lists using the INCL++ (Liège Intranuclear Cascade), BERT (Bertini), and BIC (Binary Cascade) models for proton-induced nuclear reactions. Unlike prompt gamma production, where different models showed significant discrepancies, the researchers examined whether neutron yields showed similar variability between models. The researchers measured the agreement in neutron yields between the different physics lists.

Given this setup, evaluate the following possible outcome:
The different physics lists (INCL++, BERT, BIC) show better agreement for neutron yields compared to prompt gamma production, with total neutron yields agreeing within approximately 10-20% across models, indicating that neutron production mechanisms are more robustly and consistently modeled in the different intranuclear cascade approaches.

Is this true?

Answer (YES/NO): NO